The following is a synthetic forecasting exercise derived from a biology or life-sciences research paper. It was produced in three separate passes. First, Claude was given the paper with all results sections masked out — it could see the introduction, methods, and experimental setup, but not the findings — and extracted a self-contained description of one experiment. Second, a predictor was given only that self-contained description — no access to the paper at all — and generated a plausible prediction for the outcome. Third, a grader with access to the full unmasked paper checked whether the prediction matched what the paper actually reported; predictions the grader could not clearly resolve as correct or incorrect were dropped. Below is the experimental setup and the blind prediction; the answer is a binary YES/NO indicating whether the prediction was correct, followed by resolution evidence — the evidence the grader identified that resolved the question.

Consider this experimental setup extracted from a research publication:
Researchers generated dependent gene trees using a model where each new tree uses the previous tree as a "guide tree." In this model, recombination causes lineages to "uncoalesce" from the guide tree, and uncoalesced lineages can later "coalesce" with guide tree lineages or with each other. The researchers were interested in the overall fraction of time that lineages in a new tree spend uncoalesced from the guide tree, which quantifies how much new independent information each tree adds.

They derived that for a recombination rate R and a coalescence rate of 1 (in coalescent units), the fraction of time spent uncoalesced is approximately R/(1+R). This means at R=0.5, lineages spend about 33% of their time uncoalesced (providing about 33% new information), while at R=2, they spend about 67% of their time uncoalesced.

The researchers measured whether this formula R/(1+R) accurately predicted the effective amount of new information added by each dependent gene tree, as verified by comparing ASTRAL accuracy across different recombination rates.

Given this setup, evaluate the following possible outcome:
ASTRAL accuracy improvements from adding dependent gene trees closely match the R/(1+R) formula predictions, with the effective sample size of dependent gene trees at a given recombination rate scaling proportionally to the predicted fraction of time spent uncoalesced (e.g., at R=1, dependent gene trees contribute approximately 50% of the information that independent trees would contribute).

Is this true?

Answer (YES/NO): NO